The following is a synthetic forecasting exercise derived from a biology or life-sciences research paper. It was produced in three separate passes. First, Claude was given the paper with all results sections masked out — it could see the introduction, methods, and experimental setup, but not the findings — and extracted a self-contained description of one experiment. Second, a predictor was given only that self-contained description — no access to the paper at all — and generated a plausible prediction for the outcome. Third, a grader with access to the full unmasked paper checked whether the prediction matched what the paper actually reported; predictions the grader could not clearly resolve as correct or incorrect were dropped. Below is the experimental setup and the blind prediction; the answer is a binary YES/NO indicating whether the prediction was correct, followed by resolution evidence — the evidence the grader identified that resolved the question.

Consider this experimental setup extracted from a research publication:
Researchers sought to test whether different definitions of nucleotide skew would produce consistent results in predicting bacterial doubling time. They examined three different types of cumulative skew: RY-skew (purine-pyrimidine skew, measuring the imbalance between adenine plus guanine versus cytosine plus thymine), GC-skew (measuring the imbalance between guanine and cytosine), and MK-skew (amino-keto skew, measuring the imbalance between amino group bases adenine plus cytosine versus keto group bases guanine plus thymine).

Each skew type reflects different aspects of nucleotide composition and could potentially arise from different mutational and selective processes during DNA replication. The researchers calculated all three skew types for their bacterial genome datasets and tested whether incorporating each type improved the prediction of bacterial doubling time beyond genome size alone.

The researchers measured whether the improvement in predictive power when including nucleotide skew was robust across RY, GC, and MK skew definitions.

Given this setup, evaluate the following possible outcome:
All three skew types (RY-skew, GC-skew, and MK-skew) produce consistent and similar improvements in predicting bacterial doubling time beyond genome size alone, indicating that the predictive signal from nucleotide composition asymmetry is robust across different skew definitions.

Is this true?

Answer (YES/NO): YES